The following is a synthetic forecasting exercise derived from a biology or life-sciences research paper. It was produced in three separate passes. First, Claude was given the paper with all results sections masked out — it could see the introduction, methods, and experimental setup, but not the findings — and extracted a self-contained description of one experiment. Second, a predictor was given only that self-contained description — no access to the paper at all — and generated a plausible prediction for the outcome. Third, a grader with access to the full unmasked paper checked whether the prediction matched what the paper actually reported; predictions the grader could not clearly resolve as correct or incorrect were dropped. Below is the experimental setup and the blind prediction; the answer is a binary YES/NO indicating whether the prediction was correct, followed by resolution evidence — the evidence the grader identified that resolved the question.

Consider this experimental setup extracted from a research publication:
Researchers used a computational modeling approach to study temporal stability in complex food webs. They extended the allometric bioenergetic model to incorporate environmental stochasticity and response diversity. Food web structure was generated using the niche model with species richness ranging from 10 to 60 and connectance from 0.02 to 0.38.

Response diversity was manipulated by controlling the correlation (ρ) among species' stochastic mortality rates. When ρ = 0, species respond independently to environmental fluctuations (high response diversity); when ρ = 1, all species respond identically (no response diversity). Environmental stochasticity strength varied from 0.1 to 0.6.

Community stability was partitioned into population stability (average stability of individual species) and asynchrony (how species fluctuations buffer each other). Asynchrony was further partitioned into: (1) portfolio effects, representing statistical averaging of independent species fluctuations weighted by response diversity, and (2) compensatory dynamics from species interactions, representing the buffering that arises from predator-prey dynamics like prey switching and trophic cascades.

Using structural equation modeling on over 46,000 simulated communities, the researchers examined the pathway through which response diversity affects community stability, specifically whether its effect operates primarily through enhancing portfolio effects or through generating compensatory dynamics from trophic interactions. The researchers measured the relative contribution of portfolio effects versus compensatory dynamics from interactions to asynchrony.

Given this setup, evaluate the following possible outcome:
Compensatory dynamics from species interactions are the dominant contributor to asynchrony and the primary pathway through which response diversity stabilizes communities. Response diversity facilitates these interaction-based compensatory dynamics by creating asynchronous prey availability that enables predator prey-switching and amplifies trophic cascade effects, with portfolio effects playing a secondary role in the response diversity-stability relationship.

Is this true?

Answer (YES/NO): NO